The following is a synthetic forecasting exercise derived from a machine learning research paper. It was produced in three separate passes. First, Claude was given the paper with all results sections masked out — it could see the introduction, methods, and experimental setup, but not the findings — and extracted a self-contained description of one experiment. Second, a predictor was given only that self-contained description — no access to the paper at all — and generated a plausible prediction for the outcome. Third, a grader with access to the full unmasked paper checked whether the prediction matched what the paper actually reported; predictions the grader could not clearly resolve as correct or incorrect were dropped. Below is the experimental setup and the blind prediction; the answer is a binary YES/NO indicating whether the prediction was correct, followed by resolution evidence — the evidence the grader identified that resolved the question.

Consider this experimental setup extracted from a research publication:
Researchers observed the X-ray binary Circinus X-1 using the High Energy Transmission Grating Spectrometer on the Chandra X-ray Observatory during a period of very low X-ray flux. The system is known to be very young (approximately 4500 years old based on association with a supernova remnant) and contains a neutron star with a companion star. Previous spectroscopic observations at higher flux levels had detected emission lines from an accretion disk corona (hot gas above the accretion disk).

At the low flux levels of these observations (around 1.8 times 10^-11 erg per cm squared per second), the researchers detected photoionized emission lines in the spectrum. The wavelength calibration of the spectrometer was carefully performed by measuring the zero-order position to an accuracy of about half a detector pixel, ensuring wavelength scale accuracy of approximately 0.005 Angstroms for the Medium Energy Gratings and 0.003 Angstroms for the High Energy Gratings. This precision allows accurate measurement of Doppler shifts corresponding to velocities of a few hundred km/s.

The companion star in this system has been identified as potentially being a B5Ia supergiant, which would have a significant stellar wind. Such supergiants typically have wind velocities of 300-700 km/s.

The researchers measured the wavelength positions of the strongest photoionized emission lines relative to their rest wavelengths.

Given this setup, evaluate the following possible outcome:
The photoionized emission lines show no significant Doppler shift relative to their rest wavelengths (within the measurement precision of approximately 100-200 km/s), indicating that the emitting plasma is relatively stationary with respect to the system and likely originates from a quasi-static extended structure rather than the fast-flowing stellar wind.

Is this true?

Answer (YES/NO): NO